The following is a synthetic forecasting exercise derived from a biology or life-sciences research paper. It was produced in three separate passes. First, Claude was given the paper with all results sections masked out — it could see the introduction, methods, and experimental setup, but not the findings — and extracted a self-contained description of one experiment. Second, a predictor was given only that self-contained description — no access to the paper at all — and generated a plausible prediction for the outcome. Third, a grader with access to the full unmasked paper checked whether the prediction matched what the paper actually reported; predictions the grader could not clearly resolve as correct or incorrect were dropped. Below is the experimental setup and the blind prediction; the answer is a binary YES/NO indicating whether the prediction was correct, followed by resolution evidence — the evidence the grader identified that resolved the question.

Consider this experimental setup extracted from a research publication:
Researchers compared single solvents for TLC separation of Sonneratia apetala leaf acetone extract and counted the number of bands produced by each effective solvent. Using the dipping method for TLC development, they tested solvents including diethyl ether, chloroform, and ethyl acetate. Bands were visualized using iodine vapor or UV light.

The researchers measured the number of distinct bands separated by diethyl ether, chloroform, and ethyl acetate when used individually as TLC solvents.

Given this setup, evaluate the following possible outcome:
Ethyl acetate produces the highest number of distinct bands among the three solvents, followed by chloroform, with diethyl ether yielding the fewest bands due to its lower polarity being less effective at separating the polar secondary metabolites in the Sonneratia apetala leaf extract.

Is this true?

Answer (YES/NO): NO